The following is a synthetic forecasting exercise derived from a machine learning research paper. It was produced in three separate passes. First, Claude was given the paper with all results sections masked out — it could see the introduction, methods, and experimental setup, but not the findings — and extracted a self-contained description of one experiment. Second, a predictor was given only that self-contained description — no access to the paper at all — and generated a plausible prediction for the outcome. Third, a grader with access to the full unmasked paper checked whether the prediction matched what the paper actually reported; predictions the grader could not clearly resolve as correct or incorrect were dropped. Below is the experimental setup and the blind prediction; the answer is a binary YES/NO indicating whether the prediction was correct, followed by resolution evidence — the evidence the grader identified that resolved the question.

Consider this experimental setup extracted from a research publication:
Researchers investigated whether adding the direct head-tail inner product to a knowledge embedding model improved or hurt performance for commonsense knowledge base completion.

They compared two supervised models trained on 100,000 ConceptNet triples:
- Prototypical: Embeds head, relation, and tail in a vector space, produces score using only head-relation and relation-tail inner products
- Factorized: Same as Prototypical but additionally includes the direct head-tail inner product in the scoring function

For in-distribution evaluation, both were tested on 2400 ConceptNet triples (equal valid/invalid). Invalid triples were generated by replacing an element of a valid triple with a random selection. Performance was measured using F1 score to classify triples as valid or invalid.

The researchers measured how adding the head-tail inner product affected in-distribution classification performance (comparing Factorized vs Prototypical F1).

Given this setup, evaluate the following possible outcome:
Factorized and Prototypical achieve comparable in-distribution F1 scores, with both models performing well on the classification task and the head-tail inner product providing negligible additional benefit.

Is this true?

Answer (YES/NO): NO